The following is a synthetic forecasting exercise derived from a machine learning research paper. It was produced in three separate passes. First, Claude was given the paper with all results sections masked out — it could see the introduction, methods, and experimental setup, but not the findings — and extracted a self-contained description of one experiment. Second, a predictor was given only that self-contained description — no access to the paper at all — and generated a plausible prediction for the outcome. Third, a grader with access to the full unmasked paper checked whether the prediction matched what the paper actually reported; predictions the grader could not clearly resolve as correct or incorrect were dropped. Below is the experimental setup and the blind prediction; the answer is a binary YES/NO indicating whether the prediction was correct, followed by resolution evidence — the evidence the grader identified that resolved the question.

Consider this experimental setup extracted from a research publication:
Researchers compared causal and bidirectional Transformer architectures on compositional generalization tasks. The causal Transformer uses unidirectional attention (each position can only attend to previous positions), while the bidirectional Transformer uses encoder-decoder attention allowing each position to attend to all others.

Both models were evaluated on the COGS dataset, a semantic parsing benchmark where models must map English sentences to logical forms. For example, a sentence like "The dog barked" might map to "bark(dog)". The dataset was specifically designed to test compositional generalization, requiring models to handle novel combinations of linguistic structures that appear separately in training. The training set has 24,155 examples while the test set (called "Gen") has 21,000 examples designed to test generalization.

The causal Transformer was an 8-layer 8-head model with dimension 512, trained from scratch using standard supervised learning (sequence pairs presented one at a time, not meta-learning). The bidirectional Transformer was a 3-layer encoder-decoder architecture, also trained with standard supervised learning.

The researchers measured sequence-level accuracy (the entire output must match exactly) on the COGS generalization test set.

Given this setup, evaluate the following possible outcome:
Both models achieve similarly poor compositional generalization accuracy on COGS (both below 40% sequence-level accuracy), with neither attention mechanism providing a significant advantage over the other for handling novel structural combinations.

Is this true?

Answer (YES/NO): NO